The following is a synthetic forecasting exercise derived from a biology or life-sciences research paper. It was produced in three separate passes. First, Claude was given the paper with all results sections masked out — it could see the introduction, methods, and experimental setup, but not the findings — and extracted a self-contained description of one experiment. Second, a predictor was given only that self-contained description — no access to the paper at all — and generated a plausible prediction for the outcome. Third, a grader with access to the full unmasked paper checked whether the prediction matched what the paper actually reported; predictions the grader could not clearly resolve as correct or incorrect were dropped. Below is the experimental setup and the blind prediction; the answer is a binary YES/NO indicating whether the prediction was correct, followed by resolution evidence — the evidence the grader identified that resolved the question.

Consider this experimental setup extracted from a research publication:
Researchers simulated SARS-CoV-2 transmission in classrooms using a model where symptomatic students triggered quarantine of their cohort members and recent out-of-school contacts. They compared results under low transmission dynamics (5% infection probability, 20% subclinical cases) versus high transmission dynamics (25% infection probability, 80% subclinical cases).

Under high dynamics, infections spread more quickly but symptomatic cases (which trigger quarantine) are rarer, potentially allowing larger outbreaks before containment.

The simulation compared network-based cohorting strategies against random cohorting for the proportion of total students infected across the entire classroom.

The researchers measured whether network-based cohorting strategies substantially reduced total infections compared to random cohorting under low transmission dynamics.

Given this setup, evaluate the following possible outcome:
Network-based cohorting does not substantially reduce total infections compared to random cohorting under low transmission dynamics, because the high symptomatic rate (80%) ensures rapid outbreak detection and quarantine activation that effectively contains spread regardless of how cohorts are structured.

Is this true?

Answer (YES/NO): YES